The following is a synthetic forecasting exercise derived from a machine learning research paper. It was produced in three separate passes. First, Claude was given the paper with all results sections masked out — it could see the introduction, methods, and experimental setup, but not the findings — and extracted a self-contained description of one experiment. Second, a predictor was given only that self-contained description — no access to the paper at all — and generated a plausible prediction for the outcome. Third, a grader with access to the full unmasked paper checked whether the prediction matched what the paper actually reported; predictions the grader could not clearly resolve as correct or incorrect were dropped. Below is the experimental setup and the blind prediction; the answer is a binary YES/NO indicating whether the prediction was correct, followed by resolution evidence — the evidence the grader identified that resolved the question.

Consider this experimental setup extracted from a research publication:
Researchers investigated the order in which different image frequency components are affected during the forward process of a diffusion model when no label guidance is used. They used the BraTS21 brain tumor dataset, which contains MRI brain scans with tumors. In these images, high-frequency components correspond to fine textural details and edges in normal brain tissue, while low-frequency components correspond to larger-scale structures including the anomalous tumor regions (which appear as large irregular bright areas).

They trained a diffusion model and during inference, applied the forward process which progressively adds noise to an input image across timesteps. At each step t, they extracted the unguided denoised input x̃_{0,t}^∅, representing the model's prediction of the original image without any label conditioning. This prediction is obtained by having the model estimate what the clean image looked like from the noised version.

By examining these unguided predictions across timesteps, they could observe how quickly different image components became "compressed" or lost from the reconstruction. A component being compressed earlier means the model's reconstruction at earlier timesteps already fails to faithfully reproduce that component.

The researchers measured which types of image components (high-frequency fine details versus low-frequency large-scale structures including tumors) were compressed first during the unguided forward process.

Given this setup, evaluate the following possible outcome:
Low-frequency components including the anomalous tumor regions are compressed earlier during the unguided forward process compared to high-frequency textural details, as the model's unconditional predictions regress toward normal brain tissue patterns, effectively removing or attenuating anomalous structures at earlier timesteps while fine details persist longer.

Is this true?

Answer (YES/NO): NO